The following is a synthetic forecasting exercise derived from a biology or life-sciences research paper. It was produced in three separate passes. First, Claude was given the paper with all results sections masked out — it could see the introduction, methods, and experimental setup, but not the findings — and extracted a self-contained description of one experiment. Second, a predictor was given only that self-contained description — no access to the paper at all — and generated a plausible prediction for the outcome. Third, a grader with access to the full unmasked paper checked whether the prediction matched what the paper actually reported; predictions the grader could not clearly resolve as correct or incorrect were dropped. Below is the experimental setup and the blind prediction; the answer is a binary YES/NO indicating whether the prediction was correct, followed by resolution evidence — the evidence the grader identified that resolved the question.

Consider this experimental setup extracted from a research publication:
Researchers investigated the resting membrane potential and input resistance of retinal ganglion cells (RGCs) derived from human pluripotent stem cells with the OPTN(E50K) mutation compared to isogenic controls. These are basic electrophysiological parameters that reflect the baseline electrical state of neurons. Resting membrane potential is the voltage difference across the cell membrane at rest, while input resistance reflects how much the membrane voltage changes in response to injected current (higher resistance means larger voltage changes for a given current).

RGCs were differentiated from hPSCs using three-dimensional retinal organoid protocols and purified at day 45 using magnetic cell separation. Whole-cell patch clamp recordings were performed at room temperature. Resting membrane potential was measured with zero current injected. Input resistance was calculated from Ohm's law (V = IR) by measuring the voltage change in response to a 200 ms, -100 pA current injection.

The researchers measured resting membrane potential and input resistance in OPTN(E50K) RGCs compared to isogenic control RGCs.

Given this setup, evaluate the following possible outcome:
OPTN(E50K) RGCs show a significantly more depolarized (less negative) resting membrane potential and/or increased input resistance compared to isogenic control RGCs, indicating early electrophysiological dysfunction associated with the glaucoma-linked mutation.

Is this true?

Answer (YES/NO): YES